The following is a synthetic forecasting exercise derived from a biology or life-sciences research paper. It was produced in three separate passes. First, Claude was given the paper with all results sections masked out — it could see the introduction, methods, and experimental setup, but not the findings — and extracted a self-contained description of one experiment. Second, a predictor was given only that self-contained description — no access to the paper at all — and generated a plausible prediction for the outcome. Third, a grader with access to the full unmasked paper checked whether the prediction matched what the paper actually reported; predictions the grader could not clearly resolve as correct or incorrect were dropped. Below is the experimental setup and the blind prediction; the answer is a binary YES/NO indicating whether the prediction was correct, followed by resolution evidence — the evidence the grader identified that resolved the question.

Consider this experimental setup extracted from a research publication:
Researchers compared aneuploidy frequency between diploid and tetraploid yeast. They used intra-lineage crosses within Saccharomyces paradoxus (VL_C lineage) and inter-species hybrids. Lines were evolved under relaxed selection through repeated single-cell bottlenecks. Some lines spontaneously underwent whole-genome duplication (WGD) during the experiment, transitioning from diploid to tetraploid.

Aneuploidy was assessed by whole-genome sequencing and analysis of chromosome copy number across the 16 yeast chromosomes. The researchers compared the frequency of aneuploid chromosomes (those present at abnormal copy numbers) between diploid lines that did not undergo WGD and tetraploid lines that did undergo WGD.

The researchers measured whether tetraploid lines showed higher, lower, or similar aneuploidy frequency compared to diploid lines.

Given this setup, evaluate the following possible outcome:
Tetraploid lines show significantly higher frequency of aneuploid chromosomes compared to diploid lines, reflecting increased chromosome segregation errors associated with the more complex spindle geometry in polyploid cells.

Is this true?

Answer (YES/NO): YES